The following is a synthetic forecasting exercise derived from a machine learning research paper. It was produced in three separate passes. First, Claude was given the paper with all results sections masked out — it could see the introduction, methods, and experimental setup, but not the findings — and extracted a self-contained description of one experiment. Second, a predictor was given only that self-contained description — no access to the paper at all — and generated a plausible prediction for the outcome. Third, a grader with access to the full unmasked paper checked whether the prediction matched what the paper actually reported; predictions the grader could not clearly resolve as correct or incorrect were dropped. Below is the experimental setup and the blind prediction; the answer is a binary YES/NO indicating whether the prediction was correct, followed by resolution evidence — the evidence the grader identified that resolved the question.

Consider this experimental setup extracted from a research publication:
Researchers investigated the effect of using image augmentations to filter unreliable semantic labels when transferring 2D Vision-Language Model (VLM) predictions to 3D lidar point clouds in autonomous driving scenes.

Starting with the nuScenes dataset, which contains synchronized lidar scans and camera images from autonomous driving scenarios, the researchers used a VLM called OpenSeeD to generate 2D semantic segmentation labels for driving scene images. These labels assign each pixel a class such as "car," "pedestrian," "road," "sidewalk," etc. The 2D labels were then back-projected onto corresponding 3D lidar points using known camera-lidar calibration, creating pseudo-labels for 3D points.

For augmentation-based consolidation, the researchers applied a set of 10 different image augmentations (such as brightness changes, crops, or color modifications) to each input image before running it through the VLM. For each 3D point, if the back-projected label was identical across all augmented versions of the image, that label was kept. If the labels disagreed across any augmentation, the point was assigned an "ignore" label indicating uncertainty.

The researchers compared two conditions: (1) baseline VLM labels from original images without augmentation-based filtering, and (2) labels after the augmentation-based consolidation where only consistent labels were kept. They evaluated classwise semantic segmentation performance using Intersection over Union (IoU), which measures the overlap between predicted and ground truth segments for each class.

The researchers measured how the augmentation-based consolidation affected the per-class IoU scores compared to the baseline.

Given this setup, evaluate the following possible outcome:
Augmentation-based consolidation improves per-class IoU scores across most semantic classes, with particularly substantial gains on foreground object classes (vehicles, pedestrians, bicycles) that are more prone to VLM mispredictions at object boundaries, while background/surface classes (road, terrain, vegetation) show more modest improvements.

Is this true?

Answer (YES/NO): NO